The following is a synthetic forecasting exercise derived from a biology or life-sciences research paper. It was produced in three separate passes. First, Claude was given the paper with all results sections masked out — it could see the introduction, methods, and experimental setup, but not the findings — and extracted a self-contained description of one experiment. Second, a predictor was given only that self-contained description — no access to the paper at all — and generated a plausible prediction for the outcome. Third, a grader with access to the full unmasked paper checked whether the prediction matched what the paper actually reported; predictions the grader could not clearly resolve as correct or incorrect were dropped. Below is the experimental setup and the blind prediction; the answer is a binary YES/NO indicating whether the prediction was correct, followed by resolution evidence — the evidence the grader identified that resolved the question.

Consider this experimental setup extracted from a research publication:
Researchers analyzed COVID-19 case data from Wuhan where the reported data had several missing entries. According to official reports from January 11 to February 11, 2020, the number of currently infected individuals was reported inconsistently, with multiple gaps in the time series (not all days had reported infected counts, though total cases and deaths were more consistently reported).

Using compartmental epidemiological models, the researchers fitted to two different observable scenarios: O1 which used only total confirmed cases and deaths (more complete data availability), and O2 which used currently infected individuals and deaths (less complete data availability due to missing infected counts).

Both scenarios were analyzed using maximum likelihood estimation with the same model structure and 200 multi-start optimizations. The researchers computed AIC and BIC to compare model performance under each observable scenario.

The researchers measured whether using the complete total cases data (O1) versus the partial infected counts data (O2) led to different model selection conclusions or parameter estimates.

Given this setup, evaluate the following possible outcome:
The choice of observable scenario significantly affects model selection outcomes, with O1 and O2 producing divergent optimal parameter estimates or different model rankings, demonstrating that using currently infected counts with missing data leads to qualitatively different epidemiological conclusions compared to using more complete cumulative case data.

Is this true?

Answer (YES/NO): NO